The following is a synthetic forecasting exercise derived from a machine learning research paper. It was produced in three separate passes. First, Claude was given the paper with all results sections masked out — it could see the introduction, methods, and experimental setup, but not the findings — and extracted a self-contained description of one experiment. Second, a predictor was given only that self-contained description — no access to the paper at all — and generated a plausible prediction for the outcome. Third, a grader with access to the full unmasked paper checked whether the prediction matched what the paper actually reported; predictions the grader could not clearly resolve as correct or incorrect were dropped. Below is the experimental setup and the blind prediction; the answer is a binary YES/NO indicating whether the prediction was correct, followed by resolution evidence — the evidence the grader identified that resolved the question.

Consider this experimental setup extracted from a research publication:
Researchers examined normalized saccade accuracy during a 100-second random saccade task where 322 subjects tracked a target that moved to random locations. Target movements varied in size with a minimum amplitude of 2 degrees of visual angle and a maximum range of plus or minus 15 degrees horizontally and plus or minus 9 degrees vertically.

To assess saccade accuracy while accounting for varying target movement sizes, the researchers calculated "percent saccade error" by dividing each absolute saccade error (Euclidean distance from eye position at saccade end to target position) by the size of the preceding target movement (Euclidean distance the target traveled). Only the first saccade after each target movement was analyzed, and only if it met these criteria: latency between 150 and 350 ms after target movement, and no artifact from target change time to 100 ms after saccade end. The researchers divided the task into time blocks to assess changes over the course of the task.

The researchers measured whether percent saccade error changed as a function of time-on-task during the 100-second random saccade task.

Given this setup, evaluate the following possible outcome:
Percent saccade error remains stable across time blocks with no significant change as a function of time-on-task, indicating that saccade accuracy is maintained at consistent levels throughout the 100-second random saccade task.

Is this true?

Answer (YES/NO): NO